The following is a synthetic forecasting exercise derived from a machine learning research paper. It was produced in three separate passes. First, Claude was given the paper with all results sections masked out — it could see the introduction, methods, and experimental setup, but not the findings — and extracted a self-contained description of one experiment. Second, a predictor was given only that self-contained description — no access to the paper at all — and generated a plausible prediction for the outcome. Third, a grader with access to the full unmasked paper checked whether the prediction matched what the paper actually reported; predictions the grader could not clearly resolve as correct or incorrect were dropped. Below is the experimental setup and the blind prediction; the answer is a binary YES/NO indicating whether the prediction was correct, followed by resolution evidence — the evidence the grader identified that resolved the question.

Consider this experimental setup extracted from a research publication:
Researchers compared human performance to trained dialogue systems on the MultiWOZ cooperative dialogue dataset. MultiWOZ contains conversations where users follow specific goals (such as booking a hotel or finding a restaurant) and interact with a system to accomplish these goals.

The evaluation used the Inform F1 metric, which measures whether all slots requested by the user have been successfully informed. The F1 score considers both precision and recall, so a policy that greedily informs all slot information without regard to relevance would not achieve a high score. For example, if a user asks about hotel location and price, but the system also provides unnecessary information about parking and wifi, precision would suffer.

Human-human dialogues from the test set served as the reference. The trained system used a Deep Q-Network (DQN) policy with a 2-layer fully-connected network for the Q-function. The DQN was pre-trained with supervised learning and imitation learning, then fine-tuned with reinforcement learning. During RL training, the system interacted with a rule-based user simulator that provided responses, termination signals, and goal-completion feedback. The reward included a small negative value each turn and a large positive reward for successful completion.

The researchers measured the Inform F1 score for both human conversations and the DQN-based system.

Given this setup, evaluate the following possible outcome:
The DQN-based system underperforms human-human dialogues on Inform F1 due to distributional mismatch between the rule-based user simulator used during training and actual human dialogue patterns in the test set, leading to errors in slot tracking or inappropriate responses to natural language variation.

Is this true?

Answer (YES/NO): NO